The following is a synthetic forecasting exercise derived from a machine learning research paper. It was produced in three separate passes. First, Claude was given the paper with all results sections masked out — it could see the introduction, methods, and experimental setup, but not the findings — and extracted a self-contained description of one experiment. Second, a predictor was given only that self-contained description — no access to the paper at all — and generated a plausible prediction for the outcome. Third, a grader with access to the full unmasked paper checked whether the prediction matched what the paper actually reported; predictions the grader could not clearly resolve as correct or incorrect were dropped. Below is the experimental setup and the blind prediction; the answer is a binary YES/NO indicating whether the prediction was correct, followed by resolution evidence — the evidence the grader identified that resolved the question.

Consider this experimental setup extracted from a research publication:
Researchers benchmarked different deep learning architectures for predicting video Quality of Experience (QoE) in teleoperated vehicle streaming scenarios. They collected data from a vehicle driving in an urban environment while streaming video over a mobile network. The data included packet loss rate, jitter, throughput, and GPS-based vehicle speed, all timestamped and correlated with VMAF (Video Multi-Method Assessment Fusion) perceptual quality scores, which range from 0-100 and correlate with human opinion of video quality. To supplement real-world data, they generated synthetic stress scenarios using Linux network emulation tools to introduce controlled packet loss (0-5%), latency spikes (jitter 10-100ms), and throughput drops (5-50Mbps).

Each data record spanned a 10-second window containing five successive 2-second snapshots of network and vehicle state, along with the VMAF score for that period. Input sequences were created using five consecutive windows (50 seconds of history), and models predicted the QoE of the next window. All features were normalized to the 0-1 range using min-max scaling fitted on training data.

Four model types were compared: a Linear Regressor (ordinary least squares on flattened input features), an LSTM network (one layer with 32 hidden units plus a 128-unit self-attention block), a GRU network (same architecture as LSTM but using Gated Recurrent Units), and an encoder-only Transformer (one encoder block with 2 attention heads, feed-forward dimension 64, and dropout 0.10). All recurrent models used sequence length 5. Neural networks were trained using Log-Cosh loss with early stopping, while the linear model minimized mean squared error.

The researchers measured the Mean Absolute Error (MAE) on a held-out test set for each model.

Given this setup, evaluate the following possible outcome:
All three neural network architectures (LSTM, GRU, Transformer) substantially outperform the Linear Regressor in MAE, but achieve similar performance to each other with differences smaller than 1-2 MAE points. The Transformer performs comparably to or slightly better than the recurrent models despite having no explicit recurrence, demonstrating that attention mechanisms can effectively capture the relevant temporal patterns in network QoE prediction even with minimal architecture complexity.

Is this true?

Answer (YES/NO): NO